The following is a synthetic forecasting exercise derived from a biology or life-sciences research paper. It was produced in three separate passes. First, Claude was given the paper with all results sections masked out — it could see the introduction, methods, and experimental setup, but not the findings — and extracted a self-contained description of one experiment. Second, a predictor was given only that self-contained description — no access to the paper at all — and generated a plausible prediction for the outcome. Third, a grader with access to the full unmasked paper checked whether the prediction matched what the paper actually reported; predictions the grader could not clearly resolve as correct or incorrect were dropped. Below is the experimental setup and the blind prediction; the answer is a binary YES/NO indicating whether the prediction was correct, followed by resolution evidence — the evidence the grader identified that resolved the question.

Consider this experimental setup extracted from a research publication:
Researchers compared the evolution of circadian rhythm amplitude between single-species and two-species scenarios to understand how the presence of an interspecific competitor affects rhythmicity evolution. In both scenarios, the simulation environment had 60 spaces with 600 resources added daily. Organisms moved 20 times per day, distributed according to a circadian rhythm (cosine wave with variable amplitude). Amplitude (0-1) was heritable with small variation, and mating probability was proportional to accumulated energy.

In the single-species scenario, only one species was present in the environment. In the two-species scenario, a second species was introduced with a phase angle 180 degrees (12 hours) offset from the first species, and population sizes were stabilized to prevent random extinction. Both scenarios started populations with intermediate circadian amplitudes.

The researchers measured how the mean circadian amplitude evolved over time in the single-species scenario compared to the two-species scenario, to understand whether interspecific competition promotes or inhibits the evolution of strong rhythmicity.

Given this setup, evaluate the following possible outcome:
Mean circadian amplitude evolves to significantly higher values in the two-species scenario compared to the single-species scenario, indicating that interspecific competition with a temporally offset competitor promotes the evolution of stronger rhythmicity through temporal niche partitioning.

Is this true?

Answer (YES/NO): NO